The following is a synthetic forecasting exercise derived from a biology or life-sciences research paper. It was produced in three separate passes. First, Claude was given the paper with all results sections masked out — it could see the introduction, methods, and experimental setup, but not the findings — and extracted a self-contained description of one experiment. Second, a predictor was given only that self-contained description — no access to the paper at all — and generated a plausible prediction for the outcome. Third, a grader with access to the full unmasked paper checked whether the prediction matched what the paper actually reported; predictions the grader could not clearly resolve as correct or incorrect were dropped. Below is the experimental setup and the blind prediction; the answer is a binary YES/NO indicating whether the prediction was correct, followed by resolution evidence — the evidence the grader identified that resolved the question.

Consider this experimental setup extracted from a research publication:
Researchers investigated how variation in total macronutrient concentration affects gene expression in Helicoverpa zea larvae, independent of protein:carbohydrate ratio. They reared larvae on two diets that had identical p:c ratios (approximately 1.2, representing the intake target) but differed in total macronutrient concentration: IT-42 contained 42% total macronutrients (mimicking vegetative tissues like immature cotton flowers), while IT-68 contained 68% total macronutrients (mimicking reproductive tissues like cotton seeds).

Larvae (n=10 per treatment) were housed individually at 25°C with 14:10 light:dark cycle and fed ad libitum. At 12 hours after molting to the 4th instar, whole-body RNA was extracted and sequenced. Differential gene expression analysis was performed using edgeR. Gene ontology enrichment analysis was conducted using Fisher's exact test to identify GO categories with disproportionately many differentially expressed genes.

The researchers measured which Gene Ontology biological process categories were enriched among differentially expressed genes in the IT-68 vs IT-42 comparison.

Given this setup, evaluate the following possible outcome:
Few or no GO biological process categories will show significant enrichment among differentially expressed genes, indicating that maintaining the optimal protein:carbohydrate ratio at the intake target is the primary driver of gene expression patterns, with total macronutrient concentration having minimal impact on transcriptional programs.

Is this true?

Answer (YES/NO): NO